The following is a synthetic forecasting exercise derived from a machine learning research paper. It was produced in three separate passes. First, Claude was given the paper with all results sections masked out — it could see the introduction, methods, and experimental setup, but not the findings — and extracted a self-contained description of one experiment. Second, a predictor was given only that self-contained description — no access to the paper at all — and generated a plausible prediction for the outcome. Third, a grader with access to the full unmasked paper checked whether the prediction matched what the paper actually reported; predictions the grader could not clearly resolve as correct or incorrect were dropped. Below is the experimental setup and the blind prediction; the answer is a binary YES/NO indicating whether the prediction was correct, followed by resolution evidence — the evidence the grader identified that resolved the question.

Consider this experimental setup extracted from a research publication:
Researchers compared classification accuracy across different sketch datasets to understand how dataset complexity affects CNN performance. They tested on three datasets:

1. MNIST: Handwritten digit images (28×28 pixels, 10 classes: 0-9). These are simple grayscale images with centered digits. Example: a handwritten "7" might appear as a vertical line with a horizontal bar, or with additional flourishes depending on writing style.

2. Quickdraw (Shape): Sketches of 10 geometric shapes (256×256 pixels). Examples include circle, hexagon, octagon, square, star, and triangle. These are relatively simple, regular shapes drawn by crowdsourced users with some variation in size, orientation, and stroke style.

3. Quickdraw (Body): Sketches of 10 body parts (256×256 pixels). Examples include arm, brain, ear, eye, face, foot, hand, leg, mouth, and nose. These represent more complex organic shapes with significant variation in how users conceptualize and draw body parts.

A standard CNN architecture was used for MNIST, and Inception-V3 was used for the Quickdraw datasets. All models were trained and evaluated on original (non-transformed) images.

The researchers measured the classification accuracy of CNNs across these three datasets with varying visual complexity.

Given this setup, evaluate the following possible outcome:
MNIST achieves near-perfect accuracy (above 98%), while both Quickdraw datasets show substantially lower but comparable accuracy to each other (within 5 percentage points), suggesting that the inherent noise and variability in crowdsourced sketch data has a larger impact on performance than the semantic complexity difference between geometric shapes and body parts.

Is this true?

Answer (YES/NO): NO